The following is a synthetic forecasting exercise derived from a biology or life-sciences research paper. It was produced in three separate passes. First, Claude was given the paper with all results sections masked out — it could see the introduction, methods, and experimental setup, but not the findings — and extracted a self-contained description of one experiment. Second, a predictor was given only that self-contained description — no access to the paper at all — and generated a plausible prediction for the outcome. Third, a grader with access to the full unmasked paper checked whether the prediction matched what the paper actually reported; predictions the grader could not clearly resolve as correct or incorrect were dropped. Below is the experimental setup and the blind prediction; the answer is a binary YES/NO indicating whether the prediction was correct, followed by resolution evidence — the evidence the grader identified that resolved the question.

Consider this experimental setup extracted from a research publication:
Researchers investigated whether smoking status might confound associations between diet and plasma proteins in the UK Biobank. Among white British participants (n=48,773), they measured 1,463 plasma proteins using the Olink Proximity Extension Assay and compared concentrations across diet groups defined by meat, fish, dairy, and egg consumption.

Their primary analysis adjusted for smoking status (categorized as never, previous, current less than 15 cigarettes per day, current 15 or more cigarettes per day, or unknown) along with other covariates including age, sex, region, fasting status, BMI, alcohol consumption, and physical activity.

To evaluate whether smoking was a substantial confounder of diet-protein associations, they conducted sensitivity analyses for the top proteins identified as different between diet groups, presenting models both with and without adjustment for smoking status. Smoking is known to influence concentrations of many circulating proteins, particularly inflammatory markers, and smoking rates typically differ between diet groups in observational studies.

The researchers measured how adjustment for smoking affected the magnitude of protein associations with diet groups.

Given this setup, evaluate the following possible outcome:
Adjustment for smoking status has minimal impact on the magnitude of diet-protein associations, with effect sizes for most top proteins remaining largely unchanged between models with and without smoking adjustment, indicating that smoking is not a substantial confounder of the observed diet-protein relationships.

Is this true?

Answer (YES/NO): YES